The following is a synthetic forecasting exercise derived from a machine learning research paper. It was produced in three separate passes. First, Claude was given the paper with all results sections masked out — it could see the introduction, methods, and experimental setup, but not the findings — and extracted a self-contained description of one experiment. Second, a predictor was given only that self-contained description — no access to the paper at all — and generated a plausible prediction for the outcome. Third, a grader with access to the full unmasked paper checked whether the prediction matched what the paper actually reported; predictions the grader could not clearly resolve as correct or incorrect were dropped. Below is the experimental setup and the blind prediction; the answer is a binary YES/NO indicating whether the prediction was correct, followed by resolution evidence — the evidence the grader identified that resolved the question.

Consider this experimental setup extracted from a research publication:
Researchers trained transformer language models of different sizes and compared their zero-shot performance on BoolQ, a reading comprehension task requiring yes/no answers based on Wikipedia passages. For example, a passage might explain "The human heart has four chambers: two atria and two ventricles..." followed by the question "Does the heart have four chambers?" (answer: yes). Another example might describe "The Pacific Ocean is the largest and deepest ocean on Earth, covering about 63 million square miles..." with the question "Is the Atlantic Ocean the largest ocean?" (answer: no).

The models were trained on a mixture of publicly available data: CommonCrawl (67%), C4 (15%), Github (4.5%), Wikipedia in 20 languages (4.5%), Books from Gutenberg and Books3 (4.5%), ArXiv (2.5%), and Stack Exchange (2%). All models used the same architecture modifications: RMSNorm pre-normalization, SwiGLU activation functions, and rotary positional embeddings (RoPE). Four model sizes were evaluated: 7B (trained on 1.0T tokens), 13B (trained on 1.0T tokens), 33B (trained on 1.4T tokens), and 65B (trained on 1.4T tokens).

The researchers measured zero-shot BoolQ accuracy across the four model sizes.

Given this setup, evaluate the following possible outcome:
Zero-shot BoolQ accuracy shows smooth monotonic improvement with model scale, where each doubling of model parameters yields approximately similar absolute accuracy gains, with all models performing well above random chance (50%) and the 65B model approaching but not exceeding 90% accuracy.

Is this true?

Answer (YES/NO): NO